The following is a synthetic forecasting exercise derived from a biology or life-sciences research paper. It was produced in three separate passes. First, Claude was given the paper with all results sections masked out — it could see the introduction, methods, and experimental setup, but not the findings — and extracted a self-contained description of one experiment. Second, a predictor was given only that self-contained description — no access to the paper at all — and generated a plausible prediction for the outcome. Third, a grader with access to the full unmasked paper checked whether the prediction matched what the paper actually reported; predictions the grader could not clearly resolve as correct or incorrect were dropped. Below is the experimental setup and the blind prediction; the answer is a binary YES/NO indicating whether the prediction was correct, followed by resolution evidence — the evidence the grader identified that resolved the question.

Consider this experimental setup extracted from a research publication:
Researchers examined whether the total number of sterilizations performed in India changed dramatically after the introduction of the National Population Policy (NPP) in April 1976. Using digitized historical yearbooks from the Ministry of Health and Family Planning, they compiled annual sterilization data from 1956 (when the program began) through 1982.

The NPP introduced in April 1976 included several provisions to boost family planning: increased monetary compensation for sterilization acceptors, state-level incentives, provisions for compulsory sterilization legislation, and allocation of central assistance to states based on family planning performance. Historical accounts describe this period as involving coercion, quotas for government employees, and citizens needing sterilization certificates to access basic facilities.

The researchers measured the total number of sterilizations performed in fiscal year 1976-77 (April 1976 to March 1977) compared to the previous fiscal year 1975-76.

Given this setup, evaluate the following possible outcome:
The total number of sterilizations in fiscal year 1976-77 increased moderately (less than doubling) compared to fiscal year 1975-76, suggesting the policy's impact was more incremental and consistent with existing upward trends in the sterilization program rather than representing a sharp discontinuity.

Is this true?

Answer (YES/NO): NO